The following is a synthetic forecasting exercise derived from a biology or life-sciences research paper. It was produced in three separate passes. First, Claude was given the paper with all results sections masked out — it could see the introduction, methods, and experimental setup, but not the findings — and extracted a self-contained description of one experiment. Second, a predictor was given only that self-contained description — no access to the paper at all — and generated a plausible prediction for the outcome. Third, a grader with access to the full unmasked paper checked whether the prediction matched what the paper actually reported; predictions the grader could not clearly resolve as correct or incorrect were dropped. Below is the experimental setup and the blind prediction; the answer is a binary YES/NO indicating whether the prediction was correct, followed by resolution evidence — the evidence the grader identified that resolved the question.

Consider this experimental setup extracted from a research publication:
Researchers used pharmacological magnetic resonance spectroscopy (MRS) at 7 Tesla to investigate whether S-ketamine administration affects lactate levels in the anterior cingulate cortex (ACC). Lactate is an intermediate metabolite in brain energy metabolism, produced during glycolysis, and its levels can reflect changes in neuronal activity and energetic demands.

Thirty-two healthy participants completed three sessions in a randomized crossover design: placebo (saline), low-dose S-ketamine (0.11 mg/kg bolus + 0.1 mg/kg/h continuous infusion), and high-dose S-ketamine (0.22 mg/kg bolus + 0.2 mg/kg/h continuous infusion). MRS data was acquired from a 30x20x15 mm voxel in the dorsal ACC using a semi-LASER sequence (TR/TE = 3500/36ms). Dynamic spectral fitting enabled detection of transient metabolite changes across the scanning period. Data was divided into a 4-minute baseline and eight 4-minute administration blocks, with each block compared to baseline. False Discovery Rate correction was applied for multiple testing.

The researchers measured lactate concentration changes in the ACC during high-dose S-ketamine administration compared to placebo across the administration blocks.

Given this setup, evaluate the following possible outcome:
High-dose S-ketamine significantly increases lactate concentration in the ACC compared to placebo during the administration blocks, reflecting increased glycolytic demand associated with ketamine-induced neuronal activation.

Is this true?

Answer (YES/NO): YES